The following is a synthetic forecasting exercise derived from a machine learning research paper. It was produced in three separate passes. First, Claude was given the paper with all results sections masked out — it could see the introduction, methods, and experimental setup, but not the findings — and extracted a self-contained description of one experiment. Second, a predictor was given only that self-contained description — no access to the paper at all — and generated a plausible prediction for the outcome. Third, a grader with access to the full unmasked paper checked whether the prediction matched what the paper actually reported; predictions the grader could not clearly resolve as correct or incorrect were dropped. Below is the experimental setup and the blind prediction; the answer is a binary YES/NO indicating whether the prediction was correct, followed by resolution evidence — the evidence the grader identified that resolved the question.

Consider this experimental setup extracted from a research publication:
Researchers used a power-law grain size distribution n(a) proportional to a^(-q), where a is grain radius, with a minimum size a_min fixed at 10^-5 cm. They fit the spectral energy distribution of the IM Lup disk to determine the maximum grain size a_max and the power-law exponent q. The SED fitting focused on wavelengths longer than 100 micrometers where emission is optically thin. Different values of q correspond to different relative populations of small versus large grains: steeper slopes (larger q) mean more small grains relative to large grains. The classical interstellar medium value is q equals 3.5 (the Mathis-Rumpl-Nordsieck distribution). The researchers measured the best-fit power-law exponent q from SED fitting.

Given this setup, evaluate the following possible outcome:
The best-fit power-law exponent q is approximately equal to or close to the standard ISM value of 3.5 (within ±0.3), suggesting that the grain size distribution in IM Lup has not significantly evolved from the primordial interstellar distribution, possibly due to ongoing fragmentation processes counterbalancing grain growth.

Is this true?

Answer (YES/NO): NO